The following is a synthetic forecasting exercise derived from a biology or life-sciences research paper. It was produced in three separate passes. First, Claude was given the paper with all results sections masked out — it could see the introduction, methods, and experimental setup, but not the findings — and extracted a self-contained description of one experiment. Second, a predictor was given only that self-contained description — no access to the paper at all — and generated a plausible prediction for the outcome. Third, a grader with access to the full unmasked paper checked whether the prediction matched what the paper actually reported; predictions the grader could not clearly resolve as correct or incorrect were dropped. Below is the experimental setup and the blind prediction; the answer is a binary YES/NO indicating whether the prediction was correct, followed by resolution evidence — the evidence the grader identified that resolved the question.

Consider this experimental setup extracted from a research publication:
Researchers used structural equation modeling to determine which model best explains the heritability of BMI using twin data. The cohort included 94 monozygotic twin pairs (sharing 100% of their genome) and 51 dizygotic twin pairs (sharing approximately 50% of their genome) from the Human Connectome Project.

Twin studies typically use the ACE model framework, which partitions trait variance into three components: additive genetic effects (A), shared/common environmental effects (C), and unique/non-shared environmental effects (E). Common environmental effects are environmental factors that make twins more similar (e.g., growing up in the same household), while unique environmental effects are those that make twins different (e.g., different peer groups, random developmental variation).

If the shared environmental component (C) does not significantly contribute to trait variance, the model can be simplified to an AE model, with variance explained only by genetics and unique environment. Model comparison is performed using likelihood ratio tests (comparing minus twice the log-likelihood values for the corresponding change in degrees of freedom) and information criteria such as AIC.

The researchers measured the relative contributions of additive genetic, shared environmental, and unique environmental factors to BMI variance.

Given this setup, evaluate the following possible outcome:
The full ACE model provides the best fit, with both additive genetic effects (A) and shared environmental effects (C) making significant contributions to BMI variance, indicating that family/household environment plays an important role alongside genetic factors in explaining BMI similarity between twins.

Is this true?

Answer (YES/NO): NO